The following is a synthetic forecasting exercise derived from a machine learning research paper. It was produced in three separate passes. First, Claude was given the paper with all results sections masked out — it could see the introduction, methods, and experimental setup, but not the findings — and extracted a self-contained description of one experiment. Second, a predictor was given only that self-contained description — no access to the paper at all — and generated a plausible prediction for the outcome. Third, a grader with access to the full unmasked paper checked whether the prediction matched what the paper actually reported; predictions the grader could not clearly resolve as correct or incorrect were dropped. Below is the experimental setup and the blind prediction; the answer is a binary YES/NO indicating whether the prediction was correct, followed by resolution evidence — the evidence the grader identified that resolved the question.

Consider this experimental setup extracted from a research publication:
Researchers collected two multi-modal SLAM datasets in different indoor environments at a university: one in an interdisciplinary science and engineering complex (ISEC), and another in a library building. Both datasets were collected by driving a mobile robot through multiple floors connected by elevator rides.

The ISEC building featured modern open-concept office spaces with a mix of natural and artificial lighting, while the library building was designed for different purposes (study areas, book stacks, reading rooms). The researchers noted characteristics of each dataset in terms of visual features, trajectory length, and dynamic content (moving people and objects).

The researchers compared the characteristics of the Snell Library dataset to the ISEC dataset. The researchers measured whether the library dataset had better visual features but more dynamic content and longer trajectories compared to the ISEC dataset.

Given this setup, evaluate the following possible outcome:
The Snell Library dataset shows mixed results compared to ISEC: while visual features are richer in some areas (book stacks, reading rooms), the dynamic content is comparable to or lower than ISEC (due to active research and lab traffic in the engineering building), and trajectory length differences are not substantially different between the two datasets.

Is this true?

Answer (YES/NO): NO